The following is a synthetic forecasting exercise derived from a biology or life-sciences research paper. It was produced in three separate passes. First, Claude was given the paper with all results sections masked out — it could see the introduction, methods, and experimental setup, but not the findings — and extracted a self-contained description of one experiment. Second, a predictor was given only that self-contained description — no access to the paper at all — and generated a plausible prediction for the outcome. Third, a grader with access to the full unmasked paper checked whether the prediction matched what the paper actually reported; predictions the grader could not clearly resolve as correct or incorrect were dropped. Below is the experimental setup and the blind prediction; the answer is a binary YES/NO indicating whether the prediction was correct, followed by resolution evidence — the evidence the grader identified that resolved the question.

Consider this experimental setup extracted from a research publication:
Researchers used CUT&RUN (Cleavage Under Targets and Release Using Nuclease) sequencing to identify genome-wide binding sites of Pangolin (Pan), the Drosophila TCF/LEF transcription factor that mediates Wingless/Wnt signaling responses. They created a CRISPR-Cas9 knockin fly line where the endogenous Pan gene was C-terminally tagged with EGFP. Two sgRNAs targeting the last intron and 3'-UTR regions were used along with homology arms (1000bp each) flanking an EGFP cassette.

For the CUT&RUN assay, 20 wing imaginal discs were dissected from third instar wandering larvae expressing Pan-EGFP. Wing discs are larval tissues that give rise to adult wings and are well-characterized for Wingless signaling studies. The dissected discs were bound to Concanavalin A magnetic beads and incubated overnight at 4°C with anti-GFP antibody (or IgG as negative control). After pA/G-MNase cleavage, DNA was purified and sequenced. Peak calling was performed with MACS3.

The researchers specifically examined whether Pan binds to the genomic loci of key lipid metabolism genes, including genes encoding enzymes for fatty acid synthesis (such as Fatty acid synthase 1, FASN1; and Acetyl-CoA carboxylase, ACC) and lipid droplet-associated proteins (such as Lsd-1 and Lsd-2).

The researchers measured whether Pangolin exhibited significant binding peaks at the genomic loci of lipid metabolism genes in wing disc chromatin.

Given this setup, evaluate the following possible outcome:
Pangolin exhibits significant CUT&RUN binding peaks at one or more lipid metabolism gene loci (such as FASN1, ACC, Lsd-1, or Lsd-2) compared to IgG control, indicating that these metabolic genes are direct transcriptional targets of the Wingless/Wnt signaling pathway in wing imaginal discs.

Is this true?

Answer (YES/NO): YES